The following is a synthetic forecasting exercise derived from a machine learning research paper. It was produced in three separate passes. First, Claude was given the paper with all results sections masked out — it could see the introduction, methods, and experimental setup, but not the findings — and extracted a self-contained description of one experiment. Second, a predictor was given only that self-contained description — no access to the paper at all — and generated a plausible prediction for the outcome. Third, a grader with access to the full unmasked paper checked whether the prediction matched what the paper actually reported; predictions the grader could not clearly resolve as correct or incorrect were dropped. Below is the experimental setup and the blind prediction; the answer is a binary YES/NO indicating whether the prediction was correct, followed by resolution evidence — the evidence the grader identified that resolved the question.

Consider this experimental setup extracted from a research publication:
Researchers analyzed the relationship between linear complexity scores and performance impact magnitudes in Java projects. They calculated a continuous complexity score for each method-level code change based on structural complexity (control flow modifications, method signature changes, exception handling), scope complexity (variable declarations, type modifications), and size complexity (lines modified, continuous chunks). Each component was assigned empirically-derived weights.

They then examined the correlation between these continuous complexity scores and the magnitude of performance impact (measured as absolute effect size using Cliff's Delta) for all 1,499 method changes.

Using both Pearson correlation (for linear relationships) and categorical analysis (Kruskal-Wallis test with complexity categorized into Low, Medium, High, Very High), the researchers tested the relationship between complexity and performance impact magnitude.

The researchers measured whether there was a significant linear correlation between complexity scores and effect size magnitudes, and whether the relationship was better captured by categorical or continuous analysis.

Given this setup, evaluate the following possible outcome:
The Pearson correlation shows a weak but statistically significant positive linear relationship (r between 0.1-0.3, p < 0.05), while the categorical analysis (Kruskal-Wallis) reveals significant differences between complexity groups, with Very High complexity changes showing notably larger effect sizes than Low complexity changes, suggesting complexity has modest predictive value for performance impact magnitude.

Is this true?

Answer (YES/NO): NO